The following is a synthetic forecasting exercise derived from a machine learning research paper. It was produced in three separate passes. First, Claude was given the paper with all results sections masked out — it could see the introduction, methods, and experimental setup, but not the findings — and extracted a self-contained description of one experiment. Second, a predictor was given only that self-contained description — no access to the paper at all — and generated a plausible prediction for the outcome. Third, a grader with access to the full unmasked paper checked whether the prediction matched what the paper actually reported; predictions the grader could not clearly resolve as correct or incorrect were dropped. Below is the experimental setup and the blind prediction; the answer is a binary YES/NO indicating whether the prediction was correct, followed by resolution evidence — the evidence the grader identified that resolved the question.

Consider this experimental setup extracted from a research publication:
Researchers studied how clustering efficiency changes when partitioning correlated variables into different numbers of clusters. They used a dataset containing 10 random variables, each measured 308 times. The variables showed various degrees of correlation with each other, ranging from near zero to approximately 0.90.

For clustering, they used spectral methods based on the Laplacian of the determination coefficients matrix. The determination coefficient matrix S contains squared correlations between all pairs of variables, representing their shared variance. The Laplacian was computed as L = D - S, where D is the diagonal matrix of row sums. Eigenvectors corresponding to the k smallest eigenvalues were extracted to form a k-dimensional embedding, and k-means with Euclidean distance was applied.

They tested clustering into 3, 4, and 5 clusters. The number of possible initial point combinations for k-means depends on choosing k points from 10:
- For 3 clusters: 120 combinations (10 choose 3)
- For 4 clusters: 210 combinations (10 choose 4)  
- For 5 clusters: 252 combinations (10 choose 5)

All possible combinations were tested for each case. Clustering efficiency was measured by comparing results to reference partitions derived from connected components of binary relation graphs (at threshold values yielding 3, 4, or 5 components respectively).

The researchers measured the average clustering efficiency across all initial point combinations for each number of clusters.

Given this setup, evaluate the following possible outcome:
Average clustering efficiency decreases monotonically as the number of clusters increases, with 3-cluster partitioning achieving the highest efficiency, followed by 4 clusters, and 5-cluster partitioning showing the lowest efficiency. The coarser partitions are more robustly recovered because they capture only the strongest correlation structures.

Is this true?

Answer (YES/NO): YES